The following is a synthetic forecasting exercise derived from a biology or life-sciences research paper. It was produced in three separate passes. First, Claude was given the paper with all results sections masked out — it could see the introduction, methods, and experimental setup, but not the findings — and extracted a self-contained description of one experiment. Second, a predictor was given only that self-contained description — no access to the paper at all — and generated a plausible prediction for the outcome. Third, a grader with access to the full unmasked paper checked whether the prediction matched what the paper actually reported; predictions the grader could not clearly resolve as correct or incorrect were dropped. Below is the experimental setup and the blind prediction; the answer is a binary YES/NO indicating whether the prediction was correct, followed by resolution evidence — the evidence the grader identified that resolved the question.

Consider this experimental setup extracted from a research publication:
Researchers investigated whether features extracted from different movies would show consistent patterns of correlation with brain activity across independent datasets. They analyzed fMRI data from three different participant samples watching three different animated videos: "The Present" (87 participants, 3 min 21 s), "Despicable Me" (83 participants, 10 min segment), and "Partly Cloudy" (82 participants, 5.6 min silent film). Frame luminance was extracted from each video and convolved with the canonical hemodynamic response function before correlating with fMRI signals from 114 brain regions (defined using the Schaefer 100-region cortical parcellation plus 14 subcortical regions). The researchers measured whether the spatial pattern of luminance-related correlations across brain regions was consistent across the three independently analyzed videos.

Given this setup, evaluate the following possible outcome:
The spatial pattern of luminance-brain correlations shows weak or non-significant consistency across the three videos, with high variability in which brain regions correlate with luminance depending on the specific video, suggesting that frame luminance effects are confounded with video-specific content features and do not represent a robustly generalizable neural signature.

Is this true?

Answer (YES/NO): NO